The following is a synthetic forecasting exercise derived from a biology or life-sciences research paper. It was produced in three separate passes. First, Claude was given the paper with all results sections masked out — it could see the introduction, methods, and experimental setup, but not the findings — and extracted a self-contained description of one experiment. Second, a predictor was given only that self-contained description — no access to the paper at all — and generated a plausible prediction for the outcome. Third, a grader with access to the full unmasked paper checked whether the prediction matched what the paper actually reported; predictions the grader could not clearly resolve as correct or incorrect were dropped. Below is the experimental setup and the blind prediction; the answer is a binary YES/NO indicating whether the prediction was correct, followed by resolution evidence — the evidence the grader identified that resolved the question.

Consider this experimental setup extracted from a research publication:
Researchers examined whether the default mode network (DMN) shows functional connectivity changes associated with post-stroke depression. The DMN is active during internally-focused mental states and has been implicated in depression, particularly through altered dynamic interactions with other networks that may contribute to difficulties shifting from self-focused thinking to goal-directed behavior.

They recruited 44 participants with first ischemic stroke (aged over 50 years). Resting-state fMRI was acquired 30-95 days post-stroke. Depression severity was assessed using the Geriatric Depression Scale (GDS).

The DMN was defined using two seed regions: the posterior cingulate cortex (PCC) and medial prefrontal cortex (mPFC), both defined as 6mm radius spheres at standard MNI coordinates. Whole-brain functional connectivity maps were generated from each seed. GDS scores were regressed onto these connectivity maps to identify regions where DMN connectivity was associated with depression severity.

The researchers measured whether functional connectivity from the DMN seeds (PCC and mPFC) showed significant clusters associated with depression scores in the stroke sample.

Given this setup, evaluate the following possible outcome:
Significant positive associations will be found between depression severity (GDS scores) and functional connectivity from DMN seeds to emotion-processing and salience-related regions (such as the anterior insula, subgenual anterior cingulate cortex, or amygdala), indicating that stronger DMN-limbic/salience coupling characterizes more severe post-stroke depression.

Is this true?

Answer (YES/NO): NO